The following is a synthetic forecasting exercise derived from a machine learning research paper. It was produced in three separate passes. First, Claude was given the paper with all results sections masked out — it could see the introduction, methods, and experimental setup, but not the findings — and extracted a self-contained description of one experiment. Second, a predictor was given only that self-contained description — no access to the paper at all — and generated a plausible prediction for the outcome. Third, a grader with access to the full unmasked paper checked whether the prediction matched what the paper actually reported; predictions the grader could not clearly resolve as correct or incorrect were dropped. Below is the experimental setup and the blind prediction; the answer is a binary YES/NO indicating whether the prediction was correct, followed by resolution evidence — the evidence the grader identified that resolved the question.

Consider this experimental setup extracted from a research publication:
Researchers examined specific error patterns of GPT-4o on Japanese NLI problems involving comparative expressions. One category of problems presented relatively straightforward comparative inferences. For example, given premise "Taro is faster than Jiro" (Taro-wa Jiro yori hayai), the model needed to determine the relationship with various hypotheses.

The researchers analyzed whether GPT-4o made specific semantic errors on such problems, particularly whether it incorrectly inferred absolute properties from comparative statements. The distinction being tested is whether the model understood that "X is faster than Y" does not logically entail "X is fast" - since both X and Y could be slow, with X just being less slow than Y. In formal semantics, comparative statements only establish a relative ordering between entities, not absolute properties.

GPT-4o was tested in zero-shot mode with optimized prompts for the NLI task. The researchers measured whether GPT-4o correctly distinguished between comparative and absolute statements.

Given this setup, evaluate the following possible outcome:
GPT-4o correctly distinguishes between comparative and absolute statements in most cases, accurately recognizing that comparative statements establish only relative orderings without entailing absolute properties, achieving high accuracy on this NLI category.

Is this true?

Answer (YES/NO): NO